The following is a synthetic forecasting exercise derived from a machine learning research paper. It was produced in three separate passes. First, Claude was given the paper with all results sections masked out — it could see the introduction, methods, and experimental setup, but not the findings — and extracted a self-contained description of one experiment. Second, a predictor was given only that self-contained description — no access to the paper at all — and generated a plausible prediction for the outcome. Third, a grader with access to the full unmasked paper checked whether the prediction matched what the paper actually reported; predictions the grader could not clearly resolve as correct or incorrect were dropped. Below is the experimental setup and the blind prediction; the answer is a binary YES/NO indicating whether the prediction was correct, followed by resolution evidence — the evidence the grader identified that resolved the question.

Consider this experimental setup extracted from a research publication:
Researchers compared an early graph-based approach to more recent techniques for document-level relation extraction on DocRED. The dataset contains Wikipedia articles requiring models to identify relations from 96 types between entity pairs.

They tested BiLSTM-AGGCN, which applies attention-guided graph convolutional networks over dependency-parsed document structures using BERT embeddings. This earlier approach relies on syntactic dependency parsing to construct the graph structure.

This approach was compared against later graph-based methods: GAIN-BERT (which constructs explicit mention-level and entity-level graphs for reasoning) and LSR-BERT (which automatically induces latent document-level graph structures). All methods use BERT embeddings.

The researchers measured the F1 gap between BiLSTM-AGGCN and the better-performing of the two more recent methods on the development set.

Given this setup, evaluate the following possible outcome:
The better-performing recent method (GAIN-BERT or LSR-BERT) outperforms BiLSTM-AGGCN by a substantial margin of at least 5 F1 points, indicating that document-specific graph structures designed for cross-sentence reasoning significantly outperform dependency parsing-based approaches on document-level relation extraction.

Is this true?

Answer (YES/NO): YES